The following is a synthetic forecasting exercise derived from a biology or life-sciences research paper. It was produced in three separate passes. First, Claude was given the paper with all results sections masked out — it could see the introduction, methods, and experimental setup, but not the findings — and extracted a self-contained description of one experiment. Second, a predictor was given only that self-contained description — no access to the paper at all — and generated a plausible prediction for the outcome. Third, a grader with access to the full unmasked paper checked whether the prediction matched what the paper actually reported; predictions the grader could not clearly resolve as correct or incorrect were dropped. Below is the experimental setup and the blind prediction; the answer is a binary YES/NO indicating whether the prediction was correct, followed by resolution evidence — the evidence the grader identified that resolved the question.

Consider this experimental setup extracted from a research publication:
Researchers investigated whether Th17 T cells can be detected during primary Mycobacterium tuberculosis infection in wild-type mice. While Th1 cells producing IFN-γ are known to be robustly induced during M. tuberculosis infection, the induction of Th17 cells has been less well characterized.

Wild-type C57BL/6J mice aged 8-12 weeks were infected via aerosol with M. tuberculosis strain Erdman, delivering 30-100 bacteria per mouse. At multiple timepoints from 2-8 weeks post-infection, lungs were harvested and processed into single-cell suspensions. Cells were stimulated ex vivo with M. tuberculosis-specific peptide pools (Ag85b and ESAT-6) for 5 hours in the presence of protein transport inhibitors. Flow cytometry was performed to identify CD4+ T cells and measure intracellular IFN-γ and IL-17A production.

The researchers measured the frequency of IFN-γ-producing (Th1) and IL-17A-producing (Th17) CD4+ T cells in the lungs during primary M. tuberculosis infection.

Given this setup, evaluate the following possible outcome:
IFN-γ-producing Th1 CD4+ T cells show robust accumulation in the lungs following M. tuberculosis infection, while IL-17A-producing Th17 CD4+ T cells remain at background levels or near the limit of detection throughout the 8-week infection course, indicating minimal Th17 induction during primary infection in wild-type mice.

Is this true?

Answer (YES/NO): YES